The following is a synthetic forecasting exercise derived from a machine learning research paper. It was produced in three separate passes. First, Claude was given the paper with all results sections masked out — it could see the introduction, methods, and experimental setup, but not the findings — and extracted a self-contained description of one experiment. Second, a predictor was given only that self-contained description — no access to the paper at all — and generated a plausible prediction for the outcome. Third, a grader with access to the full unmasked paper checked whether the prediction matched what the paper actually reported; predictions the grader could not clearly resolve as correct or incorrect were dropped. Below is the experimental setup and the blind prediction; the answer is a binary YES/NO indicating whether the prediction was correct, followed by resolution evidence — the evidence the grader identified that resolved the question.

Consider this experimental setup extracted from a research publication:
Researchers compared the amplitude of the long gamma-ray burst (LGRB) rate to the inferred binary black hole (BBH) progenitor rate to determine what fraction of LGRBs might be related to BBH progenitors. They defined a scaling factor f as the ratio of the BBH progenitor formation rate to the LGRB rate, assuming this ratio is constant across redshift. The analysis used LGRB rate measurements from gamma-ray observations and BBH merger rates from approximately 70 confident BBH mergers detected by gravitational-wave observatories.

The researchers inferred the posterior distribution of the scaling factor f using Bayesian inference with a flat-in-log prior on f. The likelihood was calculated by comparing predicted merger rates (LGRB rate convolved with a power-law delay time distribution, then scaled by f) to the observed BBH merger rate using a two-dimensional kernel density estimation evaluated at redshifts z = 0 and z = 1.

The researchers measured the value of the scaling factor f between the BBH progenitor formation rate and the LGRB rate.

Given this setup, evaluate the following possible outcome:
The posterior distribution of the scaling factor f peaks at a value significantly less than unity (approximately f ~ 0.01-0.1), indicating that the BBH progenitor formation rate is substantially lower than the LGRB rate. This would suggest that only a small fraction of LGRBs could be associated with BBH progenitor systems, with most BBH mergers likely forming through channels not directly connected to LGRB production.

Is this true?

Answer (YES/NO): YES